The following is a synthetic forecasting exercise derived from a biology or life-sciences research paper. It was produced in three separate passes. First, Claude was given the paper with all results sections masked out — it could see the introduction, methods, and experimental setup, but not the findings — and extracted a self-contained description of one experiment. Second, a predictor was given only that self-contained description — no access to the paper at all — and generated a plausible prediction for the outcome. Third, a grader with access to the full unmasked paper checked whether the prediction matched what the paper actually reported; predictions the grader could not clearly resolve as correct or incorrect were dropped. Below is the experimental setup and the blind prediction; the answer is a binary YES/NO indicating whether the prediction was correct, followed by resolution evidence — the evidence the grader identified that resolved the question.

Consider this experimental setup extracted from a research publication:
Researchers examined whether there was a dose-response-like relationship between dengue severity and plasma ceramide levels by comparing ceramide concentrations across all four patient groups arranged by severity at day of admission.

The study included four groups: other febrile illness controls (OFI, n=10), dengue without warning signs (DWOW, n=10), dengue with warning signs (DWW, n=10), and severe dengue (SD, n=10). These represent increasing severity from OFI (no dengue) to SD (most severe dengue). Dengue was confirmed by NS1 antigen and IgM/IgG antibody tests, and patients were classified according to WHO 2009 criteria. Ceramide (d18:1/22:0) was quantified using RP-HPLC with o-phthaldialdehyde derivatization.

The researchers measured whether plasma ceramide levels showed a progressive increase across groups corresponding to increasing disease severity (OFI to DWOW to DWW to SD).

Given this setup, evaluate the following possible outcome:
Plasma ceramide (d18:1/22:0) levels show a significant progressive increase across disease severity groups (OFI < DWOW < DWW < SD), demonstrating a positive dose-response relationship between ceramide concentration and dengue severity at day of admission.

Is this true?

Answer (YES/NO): NO